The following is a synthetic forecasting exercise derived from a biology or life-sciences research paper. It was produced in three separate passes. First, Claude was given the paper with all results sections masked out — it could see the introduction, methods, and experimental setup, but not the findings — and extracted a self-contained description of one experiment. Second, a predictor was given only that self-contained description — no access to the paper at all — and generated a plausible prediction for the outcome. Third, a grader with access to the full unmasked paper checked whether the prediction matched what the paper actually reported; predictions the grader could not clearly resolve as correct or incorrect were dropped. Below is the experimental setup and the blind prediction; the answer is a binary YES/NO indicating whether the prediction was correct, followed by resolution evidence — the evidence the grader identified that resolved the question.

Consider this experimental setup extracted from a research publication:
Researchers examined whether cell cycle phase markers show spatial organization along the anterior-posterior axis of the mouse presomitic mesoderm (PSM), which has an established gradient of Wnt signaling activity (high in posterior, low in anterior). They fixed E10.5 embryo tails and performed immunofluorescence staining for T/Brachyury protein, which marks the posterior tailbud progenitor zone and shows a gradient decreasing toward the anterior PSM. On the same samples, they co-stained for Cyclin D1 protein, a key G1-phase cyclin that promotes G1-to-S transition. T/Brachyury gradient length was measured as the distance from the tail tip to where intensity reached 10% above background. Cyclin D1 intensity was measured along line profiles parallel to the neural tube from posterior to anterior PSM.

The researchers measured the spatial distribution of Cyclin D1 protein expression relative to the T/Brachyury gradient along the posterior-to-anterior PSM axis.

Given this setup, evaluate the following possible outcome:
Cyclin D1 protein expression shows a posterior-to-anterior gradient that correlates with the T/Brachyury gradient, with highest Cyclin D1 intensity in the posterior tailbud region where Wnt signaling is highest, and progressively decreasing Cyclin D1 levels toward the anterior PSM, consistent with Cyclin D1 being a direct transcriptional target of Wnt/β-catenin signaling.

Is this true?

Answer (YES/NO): NO